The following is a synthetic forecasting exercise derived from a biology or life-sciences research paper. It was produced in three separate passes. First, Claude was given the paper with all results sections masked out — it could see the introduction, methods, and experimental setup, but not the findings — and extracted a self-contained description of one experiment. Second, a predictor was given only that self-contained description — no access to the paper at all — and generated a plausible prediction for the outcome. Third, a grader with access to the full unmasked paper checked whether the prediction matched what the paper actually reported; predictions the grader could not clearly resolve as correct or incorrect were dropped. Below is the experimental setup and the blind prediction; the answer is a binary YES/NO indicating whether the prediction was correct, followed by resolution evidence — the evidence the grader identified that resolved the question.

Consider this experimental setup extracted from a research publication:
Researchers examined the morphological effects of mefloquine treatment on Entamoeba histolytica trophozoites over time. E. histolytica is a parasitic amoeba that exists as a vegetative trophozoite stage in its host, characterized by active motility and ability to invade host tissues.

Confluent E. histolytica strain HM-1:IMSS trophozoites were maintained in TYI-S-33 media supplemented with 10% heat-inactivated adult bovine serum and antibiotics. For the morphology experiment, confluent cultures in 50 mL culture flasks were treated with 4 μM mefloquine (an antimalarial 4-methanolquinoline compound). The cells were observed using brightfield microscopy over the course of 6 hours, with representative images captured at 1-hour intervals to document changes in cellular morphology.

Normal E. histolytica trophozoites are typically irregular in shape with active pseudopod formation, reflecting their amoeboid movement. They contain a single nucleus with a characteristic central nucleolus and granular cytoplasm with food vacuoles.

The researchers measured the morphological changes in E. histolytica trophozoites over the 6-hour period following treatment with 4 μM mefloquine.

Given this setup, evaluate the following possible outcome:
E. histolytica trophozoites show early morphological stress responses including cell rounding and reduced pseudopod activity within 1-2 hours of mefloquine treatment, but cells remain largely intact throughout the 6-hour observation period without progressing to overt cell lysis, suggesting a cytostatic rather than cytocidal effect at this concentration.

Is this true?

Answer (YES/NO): NO